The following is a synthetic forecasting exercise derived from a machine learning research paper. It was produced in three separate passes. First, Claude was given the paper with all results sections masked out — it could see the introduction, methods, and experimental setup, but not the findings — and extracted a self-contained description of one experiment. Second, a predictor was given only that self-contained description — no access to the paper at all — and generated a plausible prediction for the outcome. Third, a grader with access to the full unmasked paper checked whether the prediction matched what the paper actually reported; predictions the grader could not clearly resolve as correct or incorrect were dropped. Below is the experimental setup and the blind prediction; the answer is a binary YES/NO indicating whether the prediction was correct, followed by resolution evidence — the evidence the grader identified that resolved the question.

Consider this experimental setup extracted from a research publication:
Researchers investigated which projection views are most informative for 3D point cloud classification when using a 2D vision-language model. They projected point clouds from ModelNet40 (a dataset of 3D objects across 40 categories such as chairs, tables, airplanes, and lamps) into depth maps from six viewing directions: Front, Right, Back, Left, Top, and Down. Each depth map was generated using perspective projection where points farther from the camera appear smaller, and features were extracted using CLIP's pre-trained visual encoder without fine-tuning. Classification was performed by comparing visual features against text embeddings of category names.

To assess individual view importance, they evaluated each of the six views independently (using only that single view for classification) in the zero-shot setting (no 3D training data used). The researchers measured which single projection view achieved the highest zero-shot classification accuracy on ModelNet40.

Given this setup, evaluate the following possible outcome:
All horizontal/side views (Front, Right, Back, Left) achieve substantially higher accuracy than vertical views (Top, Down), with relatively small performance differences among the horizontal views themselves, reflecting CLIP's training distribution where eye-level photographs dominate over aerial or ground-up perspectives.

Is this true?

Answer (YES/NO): NO